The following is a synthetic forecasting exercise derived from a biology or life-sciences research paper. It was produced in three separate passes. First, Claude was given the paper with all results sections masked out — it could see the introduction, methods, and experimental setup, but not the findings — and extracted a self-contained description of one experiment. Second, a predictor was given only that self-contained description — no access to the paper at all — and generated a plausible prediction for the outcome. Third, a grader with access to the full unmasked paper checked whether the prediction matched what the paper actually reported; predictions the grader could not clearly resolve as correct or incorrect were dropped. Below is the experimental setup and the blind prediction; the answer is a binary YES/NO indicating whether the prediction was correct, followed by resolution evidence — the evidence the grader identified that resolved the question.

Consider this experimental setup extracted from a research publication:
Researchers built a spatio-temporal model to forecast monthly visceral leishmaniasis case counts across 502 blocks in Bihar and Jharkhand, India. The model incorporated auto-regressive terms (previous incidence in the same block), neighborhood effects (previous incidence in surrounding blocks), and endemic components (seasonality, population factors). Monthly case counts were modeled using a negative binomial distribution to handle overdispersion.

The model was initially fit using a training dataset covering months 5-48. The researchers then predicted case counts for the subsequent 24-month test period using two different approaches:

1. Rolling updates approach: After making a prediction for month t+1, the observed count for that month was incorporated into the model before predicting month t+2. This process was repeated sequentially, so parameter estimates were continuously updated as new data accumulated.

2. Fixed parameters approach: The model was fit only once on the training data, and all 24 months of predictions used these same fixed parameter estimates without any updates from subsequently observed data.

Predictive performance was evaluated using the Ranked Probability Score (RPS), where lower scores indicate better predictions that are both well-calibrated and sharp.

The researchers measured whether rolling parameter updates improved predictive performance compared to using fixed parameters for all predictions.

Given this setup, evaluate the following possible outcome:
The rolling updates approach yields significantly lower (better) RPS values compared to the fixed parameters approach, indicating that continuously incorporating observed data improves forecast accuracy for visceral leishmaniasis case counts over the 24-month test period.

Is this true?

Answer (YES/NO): NO